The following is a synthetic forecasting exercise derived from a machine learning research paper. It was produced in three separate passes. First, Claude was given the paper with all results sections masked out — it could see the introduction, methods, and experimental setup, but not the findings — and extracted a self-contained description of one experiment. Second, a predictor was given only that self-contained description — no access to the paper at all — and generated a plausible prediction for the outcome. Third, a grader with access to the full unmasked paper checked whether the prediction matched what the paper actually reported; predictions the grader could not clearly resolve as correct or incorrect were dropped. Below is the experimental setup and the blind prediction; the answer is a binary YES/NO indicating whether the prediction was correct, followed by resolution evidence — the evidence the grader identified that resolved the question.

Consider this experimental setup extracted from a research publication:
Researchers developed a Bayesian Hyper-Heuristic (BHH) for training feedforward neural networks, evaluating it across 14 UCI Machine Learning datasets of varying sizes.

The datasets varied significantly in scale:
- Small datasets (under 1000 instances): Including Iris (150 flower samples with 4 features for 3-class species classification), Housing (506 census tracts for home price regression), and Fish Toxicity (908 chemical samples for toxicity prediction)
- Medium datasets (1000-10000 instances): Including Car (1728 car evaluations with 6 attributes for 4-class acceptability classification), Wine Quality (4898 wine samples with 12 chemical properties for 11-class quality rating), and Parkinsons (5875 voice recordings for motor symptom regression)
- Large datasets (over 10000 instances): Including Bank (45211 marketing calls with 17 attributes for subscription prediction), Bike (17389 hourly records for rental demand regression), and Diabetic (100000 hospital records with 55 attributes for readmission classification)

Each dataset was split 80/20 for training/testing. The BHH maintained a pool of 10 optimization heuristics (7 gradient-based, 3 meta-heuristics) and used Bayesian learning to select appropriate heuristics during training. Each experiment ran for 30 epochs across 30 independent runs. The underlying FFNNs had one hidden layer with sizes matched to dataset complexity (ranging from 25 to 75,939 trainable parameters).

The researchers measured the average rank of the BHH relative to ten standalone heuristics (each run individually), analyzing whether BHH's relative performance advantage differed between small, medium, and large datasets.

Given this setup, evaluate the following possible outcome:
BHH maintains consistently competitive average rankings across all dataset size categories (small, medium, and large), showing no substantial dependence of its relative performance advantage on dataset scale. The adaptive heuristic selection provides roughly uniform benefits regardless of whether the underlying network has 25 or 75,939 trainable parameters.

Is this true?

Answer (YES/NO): YES